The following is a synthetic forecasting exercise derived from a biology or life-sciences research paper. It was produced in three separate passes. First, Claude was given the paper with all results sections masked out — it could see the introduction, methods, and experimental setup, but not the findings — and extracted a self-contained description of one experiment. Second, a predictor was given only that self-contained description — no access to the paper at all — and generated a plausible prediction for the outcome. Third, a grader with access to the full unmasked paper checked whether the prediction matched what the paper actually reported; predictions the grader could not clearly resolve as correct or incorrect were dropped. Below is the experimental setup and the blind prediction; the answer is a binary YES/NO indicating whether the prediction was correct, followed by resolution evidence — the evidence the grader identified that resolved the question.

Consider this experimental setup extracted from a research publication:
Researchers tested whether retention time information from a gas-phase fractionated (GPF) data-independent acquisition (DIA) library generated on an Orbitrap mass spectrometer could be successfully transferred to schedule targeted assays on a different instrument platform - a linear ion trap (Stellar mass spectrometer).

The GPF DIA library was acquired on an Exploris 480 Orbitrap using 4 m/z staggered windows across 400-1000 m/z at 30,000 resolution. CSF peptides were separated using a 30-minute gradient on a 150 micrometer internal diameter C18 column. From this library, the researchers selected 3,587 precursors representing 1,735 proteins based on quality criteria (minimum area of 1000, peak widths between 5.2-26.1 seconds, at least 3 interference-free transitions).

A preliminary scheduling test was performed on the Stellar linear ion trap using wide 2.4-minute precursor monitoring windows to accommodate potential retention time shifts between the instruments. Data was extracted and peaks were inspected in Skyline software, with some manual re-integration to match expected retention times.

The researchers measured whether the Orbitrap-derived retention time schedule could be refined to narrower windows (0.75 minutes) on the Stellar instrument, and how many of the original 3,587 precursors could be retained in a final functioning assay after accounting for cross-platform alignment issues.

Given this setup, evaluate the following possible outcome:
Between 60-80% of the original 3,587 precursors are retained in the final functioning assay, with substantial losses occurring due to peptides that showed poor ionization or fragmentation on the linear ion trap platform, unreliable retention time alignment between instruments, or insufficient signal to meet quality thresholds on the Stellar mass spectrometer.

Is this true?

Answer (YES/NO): YES